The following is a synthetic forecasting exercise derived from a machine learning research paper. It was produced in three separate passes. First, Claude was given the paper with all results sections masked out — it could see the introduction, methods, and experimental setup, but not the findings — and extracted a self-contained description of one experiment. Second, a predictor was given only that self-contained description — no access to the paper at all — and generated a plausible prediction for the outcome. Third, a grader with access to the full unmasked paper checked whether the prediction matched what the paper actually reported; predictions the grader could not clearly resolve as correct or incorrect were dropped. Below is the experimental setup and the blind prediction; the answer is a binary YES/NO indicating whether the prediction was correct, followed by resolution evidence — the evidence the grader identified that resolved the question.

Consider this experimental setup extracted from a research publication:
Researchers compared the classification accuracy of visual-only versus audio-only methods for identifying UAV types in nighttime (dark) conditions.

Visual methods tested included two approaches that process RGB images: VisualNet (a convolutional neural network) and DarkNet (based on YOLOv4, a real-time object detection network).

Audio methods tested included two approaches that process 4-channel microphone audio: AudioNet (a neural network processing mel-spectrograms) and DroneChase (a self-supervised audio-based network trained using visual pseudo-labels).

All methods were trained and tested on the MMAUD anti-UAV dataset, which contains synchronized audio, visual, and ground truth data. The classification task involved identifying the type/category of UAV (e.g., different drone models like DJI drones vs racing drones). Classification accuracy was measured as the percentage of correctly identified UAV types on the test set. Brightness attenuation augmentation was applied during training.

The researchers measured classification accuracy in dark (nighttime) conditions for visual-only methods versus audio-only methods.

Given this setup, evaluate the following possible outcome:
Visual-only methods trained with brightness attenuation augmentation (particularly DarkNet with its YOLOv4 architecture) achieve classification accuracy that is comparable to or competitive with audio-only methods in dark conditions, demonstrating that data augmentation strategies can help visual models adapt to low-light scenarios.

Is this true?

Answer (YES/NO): NO